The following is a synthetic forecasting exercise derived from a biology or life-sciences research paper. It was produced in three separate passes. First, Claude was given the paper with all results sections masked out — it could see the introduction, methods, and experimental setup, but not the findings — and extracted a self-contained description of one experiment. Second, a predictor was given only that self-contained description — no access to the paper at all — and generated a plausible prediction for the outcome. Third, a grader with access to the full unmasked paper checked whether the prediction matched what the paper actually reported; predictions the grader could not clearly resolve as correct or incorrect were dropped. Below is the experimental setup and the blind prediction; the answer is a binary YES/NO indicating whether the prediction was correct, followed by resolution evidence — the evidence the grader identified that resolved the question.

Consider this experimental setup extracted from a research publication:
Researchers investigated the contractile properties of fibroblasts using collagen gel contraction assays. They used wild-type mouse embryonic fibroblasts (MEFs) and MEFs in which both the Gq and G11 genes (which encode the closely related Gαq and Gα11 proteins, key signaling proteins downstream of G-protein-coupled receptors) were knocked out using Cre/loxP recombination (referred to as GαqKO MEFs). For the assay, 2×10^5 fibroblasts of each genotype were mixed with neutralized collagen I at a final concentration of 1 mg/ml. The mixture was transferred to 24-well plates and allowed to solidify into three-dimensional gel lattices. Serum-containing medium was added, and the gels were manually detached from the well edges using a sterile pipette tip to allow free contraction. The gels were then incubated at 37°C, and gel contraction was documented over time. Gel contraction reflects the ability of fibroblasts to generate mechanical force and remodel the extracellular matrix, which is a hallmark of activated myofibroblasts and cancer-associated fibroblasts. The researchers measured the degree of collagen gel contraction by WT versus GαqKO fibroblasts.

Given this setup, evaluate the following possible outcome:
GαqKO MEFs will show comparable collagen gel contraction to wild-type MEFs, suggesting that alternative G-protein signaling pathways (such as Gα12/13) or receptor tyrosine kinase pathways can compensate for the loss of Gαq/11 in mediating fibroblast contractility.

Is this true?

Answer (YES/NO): NO